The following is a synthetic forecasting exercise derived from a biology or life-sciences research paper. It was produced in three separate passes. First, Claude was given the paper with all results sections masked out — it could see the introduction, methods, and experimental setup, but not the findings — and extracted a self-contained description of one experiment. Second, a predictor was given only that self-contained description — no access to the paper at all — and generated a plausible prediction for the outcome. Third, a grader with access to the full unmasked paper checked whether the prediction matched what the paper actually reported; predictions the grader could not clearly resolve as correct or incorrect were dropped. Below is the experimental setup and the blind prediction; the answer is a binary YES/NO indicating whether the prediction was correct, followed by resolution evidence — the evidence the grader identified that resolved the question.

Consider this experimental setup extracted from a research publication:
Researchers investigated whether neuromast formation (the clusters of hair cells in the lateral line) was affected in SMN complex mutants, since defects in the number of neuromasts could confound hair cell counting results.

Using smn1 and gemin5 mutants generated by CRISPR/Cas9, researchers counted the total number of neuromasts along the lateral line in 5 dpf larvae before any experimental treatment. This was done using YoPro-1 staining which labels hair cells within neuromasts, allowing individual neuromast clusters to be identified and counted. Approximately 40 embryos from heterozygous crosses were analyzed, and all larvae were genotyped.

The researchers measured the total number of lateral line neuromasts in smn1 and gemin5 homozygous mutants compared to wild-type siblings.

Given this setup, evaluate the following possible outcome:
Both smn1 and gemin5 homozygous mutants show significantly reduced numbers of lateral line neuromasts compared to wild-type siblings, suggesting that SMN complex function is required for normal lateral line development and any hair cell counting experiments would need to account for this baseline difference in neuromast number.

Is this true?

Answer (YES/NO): NO